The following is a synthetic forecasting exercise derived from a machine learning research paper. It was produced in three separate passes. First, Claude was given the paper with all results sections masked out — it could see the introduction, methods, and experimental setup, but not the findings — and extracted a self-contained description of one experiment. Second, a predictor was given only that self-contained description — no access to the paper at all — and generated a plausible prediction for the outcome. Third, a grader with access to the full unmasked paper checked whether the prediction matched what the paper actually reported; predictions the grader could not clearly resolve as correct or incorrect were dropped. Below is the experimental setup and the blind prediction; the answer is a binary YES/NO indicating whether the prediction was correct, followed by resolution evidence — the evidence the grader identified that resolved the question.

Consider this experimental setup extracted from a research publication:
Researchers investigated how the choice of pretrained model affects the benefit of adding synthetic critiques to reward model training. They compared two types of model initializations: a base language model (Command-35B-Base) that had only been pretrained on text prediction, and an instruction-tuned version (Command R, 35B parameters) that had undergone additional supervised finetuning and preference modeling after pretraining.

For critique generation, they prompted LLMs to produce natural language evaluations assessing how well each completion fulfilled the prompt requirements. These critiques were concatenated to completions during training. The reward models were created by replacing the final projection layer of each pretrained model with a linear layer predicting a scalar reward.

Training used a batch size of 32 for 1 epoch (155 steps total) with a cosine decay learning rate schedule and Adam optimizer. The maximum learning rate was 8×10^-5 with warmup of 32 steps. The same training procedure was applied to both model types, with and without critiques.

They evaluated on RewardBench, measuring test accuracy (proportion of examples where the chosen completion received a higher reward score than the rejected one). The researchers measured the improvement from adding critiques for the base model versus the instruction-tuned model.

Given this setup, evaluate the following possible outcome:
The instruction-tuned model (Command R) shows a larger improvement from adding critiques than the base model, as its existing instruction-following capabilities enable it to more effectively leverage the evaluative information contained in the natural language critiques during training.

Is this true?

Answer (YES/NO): NO